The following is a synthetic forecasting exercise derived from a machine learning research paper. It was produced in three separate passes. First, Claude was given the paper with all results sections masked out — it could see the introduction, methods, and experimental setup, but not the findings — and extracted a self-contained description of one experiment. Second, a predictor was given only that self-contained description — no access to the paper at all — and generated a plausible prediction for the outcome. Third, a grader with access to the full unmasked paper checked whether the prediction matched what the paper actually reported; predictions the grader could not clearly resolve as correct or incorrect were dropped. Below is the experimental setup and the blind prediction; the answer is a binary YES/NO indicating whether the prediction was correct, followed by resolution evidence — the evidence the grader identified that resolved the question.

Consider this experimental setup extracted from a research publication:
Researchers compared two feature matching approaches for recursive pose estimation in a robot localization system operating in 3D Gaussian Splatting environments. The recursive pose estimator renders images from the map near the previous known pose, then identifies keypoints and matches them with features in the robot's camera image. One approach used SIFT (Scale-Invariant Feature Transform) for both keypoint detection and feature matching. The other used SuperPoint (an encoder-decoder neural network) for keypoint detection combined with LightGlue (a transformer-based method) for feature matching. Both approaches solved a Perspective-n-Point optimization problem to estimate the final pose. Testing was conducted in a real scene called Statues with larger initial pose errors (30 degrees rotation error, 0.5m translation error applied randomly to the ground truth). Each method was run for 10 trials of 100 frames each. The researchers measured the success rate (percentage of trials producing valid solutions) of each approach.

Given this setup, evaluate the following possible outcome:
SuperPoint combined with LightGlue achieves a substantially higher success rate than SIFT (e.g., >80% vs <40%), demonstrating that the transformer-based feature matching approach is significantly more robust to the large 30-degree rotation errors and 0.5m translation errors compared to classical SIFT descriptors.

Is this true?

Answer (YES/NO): YES